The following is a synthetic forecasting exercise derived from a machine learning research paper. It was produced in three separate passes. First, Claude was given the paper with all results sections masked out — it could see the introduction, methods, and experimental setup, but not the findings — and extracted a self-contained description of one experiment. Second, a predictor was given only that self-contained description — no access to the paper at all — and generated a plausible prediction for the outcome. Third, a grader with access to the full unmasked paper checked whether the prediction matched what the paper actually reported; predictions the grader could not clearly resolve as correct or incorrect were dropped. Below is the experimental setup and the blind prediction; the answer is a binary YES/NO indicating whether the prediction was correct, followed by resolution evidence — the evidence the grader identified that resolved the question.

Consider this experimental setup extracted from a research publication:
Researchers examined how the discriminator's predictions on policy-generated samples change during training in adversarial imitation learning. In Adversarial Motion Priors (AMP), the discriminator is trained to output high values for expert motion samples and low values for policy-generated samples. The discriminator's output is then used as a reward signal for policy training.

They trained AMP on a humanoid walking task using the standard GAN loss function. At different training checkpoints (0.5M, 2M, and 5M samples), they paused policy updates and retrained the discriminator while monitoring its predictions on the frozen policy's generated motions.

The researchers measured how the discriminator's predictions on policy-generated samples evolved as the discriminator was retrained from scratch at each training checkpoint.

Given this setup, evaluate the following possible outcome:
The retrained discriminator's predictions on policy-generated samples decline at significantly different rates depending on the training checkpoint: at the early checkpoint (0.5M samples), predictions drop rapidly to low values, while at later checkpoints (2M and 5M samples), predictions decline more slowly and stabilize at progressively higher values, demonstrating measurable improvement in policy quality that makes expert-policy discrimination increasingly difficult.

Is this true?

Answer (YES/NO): NO